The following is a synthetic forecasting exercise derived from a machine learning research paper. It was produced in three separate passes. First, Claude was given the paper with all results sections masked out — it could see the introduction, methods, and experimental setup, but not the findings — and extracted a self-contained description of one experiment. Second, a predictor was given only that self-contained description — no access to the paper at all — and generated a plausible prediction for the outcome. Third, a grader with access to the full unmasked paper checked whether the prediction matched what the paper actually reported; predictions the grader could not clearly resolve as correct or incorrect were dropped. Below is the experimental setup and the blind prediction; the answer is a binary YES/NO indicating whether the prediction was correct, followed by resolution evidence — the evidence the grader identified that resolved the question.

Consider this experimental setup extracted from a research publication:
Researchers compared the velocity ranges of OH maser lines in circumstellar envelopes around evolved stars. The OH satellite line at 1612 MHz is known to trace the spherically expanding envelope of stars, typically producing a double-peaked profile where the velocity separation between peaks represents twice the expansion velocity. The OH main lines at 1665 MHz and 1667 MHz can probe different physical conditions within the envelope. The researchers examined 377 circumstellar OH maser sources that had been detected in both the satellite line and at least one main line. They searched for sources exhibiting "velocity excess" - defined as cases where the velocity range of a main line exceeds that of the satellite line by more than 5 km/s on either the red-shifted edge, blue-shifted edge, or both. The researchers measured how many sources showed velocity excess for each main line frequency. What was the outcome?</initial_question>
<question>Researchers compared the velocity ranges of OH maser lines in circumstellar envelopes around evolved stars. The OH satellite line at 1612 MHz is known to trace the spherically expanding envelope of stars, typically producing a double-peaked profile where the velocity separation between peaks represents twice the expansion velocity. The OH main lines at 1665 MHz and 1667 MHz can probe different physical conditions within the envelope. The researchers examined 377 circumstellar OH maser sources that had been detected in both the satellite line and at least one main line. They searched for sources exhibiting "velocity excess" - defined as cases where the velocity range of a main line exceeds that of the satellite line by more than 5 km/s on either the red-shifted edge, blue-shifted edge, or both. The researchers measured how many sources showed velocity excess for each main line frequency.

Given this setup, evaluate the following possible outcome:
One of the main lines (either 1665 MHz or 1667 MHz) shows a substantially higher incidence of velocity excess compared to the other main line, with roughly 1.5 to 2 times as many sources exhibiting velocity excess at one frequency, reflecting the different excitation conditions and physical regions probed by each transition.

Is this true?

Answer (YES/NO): YES